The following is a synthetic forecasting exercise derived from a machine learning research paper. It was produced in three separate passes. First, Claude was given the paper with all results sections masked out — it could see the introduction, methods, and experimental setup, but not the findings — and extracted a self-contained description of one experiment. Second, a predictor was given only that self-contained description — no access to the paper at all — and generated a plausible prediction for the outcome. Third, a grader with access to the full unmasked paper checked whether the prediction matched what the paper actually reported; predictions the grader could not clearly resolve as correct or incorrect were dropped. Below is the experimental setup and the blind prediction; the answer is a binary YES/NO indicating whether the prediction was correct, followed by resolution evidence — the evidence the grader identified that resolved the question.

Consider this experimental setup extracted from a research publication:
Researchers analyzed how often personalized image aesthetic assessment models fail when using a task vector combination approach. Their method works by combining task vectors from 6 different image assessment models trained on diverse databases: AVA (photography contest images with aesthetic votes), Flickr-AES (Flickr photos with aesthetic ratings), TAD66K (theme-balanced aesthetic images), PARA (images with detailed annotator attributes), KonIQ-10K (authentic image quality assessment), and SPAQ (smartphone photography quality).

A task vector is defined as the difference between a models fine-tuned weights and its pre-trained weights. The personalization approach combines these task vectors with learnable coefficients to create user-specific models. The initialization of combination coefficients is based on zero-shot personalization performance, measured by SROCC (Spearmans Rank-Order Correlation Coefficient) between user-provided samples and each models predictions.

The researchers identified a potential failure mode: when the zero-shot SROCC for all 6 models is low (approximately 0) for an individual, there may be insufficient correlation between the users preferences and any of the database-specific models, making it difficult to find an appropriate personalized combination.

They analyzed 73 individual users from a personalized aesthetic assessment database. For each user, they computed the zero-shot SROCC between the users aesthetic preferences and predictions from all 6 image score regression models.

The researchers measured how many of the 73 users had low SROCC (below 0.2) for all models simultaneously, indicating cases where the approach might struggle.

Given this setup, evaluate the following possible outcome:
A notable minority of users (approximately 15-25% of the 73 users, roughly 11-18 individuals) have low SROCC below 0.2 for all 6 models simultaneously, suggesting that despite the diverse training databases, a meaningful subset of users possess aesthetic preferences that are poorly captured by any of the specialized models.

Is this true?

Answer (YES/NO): NO